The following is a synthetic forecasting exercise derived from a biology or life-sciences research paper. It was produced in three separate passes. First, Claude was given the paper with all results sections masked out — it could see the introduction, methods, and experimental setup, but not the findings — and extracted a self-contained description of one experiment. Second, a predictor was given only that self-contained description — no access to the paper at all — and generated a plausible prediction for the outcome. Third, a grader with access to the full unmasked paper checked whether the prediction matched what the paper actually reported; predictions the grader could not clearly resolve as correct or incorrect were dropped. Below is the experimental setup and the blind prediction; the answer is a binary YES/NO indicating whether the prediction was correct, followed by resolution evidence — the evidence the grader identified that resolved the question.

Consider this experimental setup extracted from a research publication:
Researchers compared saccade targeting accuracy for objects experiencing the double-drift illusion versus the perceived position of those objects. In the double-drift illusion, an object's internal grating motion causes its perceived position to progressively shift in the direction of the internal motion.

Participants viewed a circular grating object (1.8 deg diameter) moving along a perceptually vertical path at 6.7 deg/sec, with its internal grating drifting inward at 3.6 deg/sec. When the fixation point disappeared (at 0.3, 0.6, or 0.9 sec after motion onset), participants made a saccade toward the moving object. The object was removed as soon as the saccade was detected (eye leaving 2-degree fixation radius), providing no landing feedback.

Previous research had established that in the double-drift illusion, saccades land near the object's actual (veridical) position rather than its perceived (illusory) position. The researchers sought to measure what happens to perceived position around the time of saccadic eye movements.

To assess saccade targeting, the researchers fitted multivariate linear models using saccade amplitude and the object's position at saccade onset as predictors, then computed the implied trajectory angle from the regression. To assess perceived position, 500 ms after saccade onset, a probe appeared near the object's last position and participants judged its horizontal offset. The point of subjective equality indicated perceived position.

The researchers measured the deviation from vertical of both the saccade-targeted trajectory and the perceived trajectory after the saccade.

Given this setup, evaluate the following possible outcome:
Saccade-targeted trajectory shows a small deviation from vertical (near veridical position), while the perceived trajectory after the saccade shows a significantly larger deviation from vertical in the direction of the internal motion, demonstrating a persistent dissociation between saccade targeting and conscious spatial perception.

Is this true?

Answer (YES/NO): NO